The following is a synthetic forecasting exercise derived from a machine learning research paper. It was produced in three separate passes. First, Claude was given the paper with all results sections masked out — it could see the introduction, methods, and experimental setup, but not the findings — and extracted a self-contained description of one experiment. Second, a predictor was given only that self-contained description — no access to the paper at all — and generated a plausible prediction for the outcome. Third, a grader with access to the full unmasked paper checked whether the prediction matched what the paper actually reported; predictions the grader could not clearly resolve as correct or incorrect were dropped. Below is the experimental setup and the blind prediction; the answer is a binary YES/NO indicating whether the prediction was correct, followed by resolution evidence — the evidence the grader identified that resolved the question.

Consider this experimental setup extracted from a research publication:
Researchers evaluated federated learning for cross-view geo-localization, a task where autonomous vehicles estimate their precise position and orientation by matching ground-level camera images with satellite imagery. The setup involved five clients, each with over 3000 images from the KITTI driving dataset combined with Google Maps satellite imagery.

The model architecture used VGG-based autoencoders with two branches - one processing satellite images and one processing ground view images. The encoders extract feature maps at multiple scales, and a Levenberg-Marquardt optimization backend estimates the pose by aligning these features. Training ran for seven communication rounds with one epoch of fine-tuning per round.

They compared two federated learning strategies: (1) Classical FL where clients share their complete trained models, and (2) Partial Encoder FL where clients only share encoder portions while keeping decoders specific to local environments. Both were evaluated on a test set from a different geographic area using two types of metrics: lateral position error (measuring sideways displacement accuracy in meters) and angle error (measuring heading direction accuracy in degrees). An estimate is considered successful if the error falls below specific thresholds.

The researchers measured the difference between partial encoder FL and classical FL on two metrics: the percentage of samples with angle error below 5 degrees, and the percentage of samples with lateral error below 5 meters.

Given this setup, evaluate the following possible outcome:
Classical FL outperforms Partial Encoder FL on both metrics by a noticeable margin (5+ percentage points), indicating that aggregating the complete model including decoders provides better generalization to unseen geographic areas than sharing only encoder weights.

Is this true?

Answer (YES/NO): NO